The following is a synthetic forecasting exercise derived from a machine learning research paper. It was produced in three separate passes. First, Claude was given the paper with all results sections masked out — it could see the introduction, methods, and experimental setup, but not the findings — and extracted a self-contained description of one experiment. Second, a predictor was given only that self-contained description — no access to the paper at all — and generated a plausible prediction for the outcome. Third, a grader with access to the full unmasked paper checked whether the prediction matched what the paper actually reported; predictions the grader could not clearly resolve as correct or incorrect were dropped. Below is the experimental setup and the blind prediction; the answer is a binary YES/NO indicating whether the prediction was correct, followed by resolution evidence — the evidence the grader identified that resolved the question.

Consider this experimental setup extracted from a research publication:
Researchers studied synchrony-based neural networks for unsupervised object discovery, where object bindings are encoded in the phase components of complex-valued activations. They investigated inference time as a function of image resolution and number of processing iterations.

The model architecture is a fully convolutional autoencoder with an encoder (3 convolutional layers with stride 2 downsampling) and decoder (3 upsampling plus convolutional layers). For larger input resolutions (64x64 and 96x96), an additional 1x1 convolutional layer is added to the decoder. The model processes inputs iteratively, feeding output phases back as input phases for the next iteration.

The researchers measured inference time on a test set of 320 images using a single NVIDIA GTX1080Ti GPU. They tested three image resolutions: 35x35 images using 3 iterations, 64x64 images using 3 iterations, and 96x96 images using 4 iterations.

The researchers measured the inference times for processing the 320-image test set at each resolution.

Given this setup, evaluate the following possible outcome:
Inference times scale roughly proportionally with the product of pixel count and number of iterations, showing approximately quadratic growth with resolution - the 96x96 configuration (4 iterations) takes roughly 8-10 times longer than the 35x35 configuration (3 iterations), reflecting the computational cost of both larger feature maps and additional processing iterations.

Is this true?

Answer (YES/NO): NO